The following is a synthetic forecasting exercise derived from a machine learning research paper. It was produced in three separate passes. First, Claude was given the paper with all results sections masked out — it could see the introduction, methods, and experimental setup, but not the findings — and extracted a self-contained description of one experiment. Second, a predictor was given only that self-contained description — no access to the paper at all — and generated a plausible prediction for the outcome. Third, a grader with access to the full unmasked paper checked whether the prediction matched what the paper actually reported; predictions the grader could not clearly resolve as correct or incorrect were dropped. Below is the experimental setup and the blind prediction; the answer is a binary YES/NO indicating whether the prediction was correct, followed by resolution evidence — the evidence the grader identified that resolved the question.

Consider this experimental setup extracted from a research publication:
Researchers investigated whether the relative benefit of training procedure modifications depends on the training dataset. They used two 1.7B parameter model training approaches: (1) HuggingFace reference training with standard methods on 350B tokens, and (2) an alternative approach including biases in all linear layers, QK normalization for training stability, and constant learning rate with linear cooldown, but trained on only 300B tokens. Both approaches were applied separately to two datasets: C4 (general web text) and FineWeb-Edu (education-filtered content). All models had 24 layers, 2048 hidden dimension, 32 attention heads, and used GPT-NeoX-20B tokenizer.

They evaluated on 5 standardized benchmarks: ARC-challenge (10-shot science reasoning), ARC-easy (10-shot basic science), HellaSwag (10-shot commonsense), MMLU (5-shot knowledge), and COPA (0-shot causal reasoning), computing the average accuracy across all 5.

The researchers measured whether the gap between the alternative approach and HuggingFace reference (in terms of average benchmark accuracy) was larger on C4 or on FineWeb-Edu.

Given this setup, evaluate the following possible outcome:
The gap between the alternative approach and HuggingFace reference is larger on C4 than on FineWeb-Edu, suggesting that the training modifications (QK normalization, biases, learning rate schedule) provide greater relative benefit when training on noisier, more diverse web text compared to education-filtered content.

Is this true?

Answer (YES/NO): YES